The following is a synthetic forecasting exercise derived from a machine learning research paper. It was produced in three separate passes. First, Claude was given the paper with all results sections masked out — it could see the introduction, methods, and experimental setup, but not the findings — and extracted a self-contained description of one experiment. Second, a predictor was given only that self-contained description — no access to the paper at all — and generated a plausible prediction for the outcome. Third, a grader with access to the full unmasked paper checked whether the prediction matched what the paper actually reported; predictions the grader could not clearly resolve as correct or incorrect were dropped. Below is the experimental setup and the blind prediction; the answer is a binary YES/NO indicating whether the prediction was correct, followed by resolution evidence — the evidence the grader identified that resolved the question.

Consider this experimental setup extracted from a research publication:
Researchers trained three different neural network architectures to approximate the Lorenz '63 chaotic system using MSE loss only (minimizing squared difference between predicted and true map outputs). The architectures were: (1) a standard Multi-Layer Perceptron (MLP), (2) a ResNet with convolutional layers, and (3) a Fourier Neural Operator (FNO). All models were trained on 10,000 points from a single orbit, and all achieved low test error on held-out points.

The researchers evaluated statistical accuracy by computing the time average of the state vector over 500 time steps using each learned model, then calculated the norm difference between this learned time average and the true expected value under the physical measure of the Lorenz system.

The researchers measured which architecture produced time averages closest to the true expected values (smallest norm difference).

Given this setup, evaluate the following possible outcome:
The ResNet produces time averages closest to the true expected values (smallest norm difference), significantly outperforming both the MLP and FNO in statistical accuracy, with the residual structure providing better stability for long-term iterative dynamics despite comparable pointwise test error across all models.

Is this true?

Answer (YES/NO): YES